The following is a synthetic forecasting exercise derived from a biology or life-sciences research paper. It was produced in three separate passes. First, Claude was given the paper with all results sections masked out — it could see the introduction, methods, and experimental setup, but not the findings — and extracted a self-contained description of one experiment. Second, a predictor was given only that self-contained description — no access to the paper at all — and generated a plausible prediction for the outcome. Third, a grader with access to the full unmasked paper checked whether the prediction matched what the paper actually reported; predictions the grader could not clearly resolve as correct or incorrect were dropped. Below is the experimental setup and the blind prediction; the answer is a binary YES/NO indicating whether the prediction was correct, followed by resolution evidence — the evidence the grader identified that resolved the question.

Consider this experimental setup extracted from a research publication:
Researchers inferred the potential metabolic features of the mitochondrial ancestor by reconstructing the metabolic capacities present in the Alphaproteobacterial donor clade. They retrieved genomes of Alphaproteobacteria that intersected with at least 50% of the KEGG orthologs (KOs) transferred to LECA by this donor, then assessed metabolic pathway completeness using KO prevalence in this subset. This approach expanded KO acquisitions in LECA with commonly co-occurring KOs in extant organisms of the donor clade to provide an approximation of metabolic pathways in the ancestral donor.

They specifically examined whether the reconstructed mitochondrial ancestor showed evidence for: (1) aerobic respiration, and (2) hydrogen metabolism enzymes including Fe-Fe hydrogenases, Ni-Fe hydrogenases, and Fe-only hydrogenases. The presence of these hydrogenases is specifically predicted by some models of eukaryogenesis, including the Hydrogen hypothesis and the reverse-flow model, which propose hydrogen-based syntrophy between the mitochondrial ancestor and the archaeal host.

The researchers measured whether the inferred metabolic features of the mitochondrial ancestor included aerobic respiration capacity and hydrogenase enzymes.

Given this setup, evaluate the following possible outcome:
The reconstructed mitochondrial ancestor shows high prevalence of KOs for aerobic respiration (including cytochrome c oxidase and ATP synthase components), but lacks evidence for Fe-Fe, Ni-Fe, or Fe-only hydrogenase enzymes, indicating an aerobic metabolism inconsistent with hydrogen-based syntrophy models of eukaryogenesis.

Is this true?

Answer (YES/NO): YES